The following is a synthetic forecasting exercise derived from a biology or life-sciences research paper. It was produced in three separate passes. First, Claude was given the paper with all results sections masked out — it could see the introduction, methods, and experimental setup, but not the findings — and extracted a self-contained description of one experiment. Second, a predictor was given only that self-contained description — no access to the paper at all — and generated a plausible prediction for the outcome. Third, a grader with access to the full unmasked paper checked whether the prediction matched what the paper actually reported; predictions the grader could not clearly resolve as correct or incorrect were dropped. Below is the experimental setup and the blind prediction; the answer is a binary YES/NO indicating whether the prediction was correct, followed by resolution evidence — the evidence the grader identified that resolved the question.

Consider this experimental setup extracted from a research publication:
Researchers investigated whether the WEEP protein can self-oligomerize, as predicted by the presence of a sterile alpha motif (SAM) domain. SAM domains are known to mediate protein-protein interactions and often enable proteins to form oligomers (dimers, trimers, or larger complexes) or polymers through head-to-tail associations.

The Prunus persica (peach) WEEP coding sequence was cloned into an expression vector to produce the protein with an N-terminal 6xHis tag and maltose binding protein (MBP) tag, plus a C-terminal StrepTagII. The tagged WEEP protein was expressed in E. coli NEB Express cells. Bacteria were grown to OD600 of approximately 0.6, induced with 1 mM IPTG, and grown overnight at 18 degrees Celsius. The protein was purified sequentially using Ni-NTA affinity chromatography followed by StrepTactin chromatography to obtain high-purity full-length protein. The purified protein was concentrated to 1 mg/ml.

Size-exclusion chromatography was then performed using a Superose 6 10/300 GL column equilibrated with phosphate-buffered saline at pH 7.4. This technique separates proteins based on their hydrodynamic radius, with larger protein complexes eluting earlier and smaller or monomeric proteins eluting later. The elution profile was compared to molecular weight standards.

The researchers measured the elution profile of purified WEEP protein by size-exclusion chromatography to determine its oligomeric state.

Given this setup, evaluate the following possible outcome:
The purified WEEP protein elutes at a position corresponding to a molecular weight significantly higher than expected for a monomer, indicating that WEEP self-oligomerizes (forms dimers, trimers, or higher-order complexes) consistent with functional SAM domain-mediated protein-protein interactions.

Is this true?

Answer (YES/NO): YES